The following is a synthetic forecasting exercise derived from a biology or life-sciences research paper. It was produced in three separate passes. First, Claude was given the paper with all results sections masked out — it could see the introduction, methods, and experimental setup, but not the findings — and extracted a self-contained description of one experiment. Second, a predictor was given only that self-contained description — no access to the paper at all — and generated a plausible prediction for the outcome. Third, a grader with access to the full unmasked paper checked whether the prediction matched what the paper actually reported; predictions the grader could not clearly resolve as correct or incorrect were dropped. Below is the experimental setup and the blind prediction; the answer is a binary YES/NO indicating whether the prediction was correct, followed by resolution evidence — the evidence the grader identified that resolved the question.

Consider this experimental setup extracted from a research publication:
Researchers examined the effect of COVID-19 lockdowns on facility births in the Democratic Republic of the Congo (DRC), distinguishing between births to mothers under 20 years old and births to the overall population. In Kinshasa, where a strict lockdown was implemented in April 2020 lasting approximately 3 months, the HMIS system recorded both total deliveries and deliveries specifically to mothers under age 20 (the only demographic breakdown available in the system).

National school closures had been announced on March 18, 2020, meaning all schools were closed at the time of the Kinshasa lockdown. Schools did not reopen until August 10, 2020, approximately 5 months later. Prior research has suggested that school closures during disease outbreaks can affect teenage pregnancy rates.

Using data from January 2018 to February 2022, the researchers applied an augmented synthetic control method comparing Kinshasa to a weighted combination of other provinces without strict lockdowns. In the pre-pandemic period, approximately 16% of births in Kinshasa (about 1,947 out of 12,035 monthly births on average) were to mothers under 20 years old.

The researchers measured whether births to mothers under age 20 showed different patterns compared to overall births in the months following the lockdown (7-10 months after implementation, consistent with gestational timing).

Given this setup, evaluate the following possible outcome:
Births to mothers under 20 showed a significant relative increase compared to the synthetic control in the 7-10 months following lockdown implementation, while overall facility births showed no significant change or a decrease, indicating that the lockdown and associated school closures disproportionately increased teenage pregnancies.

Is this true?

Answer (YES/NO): NO